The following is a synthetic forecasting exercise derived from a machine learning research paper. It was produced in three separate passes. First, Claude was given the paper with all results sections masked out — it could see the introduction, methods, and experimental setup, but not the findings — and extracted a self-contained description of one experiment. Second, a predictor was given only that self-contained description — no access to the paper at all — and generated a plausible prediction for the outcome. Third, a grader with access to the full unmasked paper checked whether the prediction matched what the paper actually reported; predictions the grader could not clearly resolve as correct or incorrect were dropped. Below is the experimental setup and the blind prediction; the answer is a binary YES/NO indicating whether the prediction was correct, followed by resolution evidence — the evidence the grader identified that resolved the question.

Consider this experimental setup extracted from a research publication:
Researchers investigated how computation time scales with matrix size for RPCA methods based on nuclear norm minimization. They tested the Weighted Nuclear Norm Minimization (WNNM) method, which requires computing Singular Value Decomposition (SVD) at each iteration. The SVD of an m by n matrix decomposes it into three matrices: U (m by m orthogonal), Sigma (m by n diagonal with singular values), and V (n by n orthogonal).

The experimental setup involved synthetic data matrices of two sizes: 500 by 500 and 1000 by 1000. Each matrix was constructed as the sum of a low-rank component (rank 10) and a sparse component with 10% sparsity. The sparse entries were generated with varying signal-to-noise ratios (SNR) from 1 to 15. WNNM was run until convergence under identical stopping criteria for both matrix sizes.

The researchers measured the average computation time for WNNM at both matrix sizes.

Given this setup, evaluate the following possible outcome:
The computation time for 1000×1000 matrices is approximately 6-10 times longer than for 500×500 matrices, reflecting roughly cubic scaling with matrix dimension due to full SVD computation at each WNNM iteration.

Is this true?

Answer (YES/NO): NO